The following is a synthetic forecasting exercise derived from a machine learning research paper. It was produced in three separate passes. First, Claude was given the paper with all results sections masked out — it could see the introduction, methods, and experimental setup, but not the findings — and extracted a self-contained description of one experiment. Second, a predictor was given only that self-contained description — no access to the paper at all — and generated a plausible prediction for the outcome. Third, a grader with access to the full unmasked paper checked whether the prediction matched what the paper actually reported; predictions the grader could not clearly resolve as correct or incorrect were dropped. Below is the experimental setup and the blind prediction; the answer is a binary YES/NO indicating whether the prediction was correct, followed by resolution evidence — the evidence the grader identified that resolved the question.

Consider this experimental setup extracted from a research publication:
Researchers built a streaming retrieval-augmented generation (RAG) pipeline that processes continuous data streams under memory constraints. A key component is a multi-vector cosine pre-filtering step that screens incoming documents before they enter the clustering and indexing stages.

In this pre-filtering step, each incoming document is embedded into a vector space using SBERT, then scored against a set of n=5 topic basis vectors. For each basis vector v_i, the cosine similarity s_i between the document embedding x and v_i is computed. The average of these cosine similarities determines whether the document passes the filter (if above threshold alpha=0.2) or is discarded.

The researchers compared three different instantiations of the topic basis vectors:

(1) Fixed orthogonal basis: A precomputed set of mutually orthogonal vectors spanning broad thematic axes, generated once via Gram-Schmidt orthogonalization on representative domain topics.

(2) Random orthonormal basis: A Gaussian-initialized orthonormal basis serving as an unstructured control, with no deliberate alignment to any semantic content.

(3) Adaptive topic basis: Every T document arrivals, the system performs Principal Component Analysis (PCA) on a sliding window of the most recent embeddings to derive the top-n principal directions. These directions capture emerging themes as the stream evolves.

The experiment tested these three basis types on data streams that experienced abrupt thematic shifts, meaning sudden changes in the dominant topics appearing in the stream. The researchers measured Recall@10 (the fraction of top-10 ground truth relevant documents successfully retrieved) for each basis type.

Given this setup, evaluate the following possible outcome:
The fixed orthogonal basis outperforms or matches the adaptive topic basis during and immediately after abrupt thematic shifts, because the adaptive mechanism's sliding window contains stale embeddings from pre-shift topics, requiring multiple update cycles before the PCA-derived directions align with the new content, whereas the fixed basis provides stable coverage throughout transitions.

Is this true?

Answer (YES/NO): NO